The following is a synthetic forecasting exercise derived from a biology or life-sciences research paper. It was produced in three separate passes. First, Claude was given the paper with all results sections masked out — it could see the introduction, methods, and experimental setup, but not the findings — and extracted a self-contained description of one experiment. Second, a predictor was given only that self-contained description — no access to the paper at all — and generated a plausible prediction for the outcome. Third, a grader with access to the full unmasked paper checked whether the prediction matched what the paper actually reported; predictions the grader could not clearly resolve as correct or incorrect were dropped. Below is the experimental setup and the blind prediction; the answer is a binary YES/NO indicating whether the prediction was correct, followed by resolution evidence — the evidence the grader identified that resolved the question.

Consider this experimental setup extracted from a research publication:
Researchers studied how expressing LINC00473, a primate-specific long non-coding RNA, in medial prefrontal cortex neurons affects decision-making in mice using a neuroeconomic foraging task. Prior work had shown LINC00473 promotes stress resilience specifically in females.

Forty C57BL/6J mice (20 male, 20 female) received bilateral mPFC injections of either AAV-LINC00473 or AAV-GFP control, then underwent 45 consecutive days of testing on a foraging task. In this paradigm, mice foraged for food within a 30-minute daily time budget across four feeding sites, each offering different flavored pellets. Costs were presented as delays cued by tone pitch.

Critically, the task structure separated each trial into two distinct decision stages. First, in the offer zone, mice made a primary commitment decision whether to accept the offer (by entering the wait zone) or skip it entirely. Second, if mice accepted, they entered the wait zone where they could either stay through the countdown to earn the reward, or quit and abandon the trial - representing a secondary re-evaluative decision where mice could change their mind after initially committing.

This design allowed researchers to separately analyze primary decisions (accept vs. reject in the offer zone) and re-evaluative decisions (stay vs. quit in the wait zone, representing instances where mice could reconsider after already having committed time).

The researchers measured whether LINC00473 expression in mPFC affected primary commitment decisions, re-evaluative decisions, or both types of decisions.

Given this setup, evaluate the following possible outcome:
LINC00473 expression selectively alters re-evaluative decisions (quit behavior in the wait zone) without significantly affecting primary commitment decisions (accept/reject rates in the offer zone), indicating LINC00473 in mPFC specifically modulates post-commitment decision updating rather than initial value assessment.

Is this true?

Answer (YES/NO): YES